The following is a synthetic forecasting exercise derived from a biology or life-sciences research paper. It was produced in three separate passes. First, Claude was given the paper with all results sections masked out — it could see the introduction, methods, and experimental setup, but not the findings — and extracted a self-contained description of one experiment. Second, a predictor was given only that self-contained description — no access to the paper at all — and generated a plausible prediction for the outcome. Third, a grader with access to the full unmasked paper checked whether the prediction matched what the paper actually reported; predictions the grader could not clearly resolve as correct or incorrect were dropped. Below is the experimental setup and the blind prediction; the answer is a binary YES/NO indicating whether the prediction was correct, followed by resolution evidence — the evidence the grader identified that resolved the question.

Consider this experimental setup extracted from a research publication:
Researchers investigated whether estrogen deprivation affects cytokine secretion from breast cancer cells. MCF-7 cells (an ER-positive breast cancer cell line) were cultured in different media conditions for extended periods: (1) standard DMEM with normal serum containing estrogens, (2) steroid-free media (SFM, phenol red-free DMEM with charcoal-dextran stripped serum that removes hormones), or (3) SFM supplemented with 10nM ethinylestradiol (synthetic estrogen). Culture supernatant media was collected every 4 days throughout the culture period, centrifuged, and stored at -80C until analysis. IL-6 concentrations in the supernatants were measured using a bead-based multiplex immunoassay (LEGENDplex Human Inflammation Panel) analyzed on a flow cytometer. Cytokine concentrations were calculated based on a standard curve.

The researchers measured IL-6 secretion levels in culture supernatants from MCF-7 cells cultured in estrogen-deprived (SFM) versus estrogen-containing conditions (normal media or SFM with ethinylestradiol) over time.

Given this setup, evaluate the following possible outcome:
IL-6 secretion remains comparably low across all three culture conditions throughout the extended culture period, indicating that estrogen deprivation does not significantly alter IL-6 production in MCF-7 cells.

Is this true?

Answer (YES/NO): NO